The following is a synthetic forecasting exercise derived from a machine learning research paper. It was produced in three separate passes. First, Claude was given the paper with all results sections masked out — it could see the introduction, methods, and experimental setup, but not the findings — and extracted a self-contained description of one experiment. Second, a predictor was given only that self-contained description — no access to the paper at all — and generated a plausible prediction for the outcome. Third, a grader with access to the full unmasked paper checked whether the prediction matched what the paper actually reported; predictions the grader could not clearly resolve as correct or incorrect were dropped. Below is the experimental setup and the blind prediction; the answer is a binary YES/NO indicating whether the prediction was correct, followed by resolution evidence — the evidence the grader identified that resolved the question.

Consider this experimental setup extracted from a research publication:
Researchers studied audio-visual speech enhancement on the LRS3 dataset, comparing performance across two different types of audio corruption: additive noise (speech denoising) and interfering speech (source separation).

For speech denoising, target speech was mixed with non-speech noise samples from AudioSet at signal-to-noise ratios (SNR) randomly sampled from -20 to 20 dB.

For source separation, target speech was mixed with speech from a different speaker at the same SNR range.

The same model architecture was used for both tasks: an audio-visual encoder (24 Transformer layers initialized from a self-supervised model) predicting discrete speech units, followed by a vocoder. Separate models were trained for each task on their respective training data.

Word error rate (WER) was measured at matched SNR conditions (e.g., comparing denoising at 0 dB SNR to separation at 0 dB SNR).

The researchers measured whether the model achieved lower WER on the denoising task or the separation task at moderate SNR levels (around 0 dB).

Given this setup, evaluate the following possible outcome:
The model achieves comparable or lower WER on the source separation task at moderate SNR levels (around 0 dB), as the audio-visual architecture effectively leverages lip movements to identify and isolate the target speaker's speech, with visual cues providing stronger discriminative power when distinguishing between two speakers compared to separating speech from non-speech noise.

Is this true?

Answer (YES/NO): YES